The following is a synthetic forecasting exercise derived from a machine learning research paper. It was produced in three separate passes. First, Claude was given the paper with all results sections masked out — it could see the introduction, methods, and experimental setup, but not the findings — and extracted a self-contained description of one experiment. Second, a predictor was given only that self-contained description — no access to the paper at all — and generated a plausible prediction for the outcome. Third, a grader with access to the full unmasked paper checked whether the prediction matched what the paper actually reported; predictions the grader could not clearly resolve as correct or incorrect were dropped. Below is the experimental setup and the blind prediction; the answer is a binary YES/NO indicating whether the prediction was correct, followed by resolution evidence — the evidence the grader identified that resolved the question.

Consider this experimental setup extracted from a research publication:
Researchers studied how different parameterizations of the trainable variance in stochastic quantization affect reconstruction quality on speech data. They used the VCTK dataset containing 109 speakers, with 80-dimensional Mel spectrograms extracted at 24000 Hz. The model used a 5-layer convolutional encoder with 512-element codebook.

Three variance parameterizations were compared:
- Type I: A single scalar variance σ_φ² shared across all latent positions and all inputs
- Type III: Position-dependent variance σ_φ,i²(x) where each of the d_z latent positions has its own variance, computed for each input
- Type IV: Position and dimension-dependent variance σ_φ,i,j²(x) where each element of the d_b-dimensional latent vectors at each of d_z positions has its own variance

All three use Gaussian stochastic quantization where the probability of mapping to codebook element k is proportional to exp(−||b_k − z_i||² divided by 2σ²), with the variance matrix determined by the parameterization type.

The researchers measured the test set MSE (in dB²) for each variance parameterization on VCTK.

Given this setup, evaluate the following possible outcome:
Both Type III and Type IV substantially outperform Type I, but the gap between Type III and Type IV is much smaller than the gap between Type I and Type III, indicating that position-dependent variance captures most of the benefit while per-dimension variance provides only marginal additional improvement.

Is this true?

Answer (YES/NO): NO